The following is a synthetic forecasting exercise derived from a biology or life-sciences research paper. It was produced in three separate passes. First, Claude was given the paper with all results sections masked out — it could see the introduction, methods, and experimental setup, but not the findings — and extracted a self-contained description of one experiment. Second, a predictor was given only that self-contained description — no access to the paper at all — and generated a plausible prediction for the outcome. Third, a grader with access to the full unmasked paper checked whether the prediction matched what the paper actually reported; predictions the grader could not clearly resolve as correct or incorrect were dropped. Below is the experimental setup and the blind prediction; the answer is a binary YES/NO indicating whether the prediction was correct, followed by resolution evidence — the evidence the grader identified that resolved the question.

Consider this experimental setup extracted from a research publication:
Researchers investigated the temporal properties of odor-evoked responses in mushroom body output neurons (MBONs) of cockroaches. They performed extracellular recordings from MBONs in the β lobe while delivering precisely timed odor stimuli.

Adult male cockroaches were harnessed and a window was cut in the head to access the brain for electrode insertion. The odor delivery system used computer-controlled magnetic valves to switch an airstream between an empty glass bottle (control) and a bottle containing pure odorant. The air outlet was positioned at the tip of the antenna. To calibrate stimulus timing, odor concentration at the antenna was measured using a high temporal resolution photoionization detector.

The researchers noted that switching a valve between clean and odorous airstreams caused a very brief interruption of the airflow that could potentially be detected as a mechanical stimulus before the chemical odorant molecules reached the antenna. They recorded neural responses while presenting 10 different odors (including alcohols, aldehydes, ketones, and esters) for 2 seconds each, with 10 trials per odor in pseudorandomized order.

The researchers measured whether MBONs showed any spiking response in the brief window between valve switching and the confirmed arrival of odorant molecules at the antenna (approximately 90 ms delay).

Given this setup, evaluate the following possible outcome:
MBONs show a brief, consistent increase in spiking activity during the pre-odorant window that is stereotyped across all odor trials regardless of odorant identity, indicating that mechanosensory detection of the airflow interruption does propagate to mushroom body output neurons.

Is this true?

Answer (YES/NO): NO